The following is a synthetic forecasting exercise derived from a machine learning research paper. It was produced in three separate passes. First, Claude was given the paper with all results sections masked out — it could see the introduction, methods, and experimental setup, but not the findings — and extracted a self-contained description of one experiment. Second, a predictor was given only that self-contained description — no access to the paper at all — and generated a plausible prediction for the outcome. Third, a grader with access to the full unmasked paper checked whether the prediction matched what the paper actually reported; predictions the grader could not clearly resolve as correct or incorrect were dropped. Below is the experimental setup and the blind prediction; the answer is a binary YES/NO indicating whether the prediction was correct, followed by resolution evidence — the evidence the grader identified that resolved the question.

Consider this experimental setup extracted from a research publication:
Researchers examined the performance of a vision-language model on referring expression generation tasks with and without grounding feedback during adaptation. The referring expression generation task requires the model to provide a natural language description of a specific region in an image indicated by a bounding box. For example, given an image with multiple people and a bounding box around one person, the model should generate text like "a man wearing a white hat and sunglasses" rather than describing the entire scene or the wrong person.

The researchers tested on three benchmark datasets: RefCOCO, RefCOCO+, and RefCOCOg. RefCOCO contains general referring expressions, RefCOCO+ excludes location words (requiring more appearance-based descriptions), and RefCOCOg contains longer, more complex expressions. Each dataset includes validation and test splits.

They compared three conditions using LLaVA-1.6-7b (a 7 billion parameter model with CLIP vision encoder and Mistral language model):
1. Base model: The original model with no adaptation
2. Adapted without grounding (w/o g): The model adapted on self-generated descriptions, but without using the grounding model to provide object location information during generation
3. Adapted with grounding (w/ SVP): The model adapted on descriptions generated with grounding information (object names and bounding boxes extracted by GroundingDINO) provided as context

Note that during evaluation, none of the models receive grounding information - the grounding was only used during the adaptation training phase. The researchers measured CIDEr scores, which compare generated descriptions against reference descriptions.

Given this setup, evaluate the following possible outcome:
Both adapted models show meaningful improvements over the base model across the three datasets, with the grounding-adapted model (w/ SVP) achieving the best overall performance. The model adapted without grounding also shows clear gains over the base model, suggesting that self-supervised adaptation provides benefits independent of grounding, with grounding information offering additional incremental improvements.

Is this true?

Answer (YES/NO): NO